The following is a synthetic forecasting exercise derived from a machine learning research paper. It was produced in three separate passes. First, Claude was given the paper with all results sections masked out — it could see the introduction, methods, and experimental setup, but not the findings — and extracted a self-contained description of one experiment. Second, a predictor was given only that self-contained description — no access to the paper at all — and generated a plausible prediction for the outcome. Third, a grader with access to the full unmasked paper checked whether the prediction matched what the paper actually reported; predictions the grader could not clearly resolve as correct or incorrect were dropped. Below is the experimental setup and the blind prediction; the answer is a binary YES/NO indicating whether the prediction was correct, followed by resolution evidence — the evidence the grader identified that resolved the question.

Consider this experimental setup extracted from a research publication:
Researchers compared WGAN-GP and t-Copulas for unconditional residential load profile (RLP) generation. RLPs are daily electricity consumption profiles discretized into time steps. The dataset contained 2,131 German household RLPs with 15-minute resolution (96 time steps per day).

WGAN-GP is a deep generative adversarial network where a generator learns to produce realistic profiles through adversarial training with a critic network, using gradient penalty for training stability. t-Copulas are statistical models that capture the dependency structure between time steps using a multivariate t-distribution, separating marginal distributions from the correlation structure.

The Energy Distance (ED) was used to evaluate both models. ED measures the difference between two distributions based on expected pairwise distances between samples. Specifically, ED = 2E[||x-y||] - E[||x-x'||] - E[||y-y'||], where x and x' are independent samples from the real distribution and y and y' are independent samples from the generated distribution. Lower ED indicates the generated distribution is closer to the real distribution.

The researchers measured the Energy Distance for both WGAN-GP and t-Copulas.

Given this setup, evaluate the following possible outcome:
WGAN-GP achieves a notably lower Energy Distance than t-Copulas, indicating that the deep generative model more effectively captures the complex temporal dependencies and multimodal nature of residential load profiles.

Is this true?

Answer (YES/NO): YES